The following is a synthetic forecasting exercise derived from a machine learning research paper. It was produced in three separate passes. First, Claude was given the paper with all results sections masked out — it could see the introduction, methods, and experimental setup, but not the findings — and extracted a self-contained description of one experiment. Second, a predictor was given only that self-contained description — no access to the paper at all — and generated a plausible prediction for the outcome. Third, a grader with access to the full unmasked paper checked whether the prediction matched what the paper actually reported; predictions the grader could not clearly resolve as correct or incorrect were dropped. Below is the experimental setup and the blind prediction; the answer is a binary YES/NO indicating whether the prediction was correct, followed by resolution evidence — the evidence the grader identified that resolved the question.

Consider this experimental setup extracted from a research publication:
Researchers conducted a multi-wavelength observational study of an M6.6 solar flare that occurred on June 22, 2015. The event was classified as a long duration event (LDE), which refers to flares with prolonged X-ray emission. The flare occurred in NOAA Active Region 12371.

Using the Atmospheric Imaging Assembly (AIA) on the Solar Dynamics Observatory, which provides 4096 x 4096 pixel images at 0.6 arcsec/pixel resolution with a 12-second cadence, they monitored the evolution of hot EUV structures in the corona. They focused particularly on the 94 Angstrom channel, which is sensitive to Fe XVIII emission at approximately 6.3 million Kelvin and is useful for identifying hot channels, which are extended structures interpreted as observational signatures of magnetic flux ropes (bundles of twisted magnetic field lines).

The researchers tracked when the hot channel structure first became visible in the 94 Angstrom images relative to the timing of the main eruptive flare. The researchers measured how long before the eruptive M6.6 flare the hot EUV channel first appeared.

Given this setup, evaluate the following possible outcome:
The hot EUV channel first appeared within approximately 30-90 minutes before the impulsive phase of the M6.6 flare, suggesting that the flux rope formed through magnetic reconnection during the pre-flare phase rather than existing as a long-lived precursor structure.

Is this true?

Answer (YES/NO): NO